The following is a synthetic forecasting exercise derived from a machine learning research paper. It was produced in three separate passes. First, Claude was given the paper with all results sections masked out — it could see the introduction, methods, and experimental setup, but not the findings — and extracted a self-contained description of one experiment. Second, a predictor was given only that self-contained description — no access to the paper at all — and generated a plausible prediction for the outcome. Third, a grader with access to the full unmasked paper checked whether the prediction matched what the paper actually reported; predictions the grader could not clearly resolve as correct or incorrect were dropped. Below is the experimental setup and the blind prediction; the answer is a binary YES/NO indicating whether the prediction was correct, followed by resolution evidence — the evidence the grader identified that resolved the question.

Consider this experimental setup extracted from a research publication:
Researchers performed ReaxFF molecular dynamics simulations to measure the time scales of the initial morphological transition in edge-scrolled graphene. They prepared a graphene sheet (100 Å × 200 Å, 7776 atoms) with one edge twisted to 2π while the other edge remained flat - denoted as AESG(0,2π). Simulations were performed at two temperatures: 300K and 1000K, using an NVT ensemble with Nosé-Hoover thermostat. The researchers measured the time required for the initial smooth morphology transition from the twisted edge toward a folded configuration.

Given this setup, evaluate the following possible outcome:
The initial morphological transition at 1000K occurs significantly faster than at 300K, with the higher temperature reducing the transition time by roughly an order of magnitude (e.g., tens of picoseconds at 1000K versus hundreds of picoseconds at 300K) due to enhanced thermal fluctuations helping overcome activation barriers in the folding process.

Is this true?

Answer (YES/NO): NO